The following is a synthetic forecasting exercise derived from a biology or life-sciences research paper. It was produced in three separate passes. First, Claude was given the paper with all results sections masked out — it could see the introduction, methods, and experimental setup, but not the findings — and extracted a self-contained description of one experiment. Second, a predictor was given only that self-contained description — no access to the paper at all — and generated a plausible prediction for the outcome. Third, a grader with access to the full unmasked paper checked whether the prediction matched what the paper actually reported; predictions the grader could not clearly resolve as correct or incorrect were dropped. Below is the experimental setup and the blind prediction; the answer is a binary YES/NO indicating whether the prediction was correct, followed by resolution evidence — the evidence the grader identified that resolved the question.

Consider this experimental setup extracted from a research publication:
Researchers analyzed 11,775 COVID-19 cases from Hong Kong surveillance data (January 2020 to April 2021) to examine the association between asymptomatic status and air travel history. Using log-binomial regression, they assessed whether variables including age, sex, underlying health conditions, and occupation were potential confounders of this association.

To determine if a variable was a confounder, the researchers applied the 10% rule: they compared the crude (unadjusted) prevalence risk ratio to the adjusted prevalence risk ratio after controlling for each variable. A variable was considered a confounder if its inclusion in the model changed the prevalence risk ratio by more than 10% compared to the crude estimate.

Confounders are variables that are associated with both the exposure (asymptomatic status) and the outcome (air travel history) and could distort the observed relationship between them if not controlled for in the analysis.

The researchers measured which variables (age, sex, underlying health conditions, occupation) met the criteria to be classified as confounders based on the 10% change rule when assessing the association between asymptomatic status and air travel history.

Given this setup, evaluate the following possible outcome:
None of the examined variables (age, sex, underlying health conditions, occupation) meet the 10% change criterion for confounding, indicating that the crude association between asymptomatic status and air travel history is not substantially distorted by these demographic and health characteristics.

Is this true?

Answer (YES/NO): NO